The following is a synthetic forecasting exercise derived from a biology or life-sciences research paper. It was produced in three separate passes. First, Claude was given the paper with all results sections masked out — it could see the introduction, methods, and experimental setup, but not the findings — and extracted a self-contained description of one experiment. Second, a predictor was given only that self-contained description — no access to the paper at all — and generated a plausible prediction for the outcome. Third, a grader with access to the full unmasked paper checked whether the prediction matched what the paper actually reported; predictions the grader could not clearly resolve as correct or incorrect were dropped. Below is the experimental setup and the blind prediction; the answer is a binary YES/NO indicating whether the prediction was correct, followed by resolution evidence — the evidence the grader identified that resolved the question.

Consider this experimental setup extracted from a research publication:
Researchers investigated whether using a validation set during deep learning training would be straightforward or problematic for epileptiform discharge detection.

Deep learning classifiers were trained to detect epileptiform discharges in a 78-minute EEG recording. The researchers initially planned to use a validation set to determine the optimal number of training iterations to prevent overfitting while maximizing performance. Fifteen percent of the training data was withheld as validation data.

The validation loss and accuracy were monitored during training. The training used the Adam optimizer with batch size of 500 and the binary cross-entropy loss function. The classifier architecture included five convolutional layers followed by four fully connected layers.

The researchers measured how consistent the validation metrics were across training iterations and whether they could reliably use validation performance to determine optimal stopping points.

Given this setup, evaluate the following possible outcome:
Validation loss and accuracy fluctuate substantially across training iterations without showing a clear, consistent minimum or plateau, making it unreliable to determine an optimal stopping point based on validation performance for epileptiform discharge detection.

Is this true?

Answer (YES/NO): YES